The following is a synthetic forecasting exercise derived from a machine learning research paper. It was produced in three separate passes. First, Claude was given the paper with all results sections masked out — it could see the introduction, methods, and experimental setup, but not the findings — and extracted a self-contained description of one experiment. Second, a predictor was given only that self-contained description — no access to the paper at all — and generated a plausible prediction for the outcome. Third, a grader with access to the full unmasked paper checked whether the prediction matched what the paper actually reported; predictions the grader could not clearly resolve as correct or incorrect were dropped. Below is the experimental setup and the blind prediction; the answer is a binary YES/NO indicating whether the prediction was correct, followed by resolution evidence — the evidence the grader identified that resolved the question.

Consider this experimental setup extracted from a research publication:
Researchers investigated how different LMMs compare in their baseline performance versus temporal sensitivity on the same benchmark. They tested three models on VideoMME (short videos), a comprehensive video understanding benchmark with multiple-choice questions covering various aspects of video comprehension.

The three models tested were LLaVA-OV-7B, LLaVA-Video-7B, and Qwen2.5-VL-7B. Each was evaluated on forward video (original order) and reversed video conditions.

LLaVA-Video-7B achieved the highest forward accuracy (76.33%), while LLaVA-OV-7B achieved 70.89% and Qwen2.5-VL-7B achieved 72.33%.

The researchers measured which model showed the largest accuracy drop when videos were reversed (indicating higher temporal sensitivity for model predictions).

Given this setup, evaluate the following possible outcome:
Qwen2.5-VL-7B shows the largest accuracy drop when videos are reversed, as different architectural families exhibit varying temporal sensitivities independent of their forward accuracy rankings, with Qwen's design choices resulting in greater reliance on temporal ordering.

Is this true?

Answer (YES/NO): NO